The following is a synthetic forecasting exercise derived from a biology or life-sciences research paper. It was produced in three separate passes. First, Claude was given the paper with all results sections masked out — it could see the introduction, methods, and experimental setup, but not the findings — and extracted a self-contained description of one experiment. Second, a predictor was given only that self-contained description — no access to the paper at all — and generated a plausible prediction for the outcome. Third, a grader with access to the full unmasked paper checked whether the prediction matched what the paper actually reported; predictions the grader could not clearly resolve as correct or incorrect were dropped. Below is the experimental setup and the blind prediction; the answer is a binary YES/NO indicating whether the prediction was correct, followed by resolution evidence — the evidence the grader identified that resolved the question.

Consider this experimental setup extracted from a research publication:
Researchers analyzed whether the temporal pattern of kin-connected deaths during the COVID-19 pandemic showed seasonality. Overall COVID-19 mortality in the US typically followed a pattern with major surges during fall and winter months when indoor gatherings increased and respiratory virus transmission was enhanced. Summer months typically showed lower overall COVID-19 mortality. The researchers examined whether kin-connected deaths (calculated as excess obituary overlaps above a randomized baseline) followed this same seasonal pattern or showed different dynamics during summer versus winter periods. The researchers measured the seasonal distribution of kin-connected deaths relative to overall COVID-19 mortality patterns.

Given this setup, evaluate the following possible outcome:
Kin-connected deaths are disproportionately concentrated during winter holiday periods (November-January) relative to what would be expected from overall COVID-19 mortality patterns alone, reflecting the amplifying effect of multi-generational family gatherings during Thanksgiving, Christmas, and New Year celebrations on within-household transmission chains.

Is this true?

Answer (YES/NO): NO